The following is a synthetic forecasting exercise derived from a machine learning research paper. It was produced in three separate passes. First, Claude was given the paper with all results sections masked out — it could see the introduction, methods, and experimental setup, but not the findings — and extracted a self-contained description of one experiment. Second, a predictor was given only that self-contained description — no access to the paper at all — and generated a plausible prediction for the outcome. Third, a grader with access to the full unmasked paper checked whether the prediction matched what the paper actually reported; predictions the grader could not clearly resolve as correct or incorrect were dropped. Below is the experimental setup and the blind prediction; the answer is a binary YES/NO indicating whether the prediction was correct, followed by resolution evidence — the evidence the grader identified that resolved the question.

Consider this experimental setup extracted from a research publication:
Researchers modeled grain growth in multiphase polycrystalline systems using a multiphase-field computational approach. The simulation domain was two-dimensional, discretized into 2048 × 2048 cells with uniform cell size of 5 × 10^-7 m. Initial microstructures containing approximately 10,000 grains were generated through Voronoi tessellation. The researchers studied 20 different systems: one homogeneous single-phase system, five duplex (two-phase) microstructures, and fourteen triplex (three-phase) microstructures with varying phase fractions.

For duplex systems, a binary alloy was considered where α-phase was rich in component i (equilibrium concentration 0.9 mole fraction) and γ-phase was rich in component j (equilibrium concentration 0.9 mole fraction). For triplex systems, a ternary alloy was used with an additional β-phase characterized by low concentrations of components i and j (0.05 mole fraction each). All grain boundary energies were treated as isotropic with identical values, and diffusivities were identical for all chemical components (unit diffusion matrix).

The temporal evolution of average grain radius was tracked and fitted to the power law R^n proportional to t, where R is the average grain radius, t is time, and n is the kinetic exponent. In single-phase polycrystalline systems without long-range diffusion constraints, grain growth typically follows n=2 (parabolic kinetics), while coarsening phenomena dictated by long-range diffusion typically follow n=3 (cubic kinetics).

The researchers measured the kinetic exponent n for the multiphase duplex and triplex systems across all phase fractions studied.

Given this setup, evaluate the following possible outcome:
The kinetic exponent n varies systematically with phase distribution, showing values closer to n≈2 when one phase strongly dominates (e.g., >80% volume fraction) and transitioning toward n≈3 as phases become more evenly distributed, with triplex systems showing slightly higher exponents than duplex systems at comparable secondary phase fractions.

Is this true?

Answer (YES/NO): NO